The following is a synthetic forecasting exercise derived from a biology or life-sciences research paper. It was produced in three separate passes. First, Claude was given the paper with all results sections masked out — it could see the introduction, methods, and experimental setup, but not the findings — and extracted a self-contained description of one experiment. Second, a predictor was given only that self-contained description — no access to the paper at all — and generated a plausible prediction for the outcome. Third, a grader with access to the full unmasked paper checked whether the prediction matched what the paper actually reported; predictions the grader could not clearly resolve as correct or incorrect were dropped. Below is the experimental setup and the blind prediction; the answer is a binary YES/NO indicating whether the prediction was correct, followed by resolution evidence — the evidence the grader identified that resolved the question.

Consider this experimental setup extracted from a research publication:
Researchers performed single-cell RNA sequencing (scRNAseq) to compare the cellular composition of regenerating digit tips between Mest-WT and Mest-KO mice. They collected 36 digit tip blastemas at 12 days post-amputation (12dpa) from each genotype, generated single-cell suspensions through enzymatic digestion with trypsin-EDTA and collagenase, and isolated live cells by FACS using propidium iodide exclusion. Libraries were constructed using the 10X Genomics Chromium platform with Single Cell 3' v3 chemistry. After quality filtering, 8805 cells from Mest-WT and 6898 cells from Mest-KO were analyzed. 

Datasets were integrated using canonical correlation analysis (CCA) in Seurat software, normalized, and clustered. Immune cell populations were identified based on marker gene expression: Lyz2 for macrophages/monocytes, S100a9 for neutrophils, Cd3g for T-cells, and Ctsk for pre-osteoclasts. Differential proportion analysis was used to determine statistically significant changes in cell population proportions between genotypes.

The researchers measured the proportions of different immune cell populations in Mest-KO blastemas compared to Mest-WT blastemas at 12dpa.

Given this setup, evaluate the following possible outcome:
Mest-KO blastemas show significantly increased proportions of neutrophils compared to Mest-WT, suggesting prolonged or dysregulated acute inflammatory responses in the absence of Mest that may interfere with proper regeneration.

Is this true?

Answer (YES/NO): NO